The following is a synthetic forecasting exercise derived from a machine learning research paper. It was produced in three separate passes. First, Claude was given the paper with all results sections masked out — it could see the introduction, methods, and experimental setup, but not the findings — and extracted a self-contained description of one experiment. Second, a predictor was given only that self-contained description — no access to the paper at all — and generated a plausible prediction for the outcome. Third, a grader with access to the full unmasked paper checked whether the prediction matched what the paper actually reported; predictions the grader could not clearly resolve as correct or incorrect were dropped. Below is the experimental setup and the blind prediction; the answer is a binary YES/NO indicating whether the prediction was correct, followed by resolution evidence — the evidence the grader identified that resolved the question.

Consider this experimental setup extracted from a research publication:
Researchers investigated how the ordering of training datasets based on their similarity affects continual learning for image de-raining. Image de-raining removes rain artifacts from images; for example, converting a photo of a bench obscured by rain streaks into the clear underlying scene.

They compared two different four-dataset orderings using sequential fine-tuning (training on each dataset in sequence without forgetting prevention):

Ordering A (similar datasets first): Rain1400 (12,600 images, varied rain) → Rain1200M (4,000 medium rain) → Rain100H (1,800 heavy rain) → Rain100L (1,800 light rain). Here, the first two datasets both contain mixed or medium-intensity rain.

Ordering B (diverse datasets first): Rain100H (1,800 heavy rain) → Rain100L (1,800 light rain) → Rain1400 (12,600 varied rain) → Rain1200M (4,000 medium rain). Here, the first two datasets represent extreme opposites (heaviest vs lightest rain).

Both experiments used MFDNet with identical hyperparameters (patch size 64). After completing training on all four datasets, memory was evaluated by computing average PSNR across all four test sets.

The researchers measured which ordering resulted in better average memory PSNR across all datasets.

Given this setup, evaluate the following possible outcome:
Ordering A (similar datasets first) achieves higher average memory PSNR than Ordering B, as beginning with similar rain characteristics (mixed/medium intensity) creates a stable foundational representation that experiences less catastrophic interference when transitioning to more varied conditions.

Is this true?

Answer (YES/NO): YES